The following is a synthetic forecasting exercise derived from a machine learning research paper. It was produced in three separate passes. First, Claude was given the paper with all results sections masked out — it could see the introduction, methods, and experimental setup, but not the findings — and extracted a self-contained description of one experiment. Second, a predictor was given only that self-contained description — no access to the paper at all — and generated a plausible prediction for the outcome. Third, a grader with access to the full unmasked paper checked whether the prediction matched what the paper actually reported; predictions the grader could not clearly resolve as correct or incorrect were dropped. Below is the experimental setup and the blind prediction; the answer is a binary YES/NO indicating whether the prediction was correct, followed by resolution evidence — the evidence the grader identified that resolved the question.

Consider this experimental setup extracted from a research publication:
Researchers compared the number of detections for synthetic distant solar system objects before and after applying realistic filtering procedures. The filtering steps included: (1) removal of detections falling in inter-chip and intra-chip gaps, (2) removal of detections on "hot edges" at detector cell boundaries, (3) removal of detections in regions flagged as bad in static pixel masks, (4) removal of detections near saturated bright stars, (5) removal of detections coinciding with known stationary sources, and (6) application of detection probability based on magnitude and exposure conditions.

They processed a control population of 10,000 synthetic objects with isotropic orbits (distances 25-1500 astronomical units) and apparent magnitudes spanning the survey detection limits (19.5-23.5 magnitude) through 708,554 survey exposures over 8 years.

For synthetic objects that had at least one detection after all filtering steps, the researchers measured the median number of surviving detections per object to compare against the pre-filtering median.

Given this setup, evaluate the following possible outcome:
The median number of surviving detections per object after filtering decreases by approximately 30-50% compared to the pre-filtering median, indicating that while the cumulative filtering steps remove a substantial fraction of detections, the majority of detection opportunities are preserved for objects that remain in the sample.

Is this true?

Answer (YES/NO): NO